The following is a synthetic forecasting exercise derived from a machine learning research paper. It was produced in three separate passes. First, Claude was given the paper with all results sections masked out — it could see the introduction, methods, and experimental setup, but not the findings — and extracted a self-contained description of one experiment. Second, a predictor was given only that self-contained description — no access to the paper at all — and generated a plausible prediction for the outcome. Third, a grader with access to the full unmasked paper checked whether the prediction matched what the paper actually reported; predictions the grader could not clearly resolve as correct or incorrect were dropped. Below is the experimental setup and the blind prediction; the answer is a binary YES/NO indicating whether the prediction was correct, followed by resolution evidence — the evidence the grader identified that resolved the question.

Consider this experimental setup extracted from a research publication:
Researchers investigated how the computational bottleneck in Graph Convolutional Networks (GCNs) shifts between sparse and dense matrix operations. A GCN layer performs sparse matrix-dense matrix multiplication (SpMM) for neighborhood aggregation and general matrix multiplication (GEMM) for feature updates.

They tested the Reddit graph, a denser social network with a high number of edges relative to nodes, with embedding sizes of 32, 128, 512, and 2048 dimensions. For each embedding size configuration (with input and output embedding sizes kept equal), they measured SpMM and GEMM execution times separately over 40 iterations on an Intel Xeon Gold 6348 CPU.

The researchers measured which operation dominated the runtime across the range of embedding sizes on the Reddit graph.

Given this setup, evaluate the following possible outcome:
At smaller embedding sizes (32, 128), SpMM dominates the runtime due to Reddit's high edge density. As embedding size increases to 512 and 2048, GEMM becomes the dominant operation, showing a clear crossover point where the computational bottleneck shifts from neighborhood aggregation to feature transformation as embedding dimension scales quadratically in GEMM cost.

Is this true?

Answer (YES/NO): NO